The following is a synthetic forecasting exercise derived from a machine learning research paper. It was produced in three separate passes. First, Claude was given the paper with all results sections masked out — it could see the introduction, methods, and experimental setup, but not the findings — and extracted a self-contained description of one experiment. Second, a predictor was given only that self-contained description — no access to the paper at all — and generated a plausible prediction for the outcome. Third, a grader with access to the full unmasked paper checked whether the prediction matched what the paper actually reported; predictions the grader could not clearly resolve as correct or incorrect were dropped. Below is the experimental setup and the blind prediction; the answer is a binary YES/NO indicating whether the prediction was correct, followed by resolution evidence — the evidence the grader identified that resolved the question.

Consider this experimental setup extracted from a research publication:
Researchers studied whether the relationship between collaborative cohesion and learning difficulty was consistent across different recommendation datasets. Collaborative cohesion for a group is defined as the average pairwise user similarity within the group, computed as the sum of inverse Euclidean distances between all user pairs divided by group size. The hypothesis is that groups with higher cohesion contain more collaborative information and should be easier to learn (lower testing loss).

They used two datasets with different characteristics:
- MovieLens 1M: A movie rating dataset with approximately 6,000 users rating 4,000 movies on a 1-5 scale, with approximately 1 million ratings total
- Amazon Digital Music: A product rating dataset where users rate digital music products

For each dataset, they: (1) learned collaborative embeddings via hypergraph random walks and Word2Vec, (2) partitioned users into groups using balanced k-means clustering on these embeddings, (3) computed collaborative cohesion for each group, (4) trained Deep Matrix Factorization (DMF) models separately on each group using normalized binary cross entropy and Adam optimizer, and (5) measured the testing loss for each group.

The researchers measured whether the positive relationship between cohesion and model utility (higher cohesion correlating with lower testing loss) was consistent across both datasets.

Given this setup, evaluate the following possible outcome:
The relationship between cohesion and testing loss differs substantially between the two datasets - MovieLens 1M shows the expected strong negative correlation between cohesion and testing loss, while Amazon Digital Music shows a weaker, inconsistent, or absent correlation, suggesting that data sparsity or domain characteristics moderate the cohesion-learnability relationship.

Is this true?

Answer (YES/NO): NO